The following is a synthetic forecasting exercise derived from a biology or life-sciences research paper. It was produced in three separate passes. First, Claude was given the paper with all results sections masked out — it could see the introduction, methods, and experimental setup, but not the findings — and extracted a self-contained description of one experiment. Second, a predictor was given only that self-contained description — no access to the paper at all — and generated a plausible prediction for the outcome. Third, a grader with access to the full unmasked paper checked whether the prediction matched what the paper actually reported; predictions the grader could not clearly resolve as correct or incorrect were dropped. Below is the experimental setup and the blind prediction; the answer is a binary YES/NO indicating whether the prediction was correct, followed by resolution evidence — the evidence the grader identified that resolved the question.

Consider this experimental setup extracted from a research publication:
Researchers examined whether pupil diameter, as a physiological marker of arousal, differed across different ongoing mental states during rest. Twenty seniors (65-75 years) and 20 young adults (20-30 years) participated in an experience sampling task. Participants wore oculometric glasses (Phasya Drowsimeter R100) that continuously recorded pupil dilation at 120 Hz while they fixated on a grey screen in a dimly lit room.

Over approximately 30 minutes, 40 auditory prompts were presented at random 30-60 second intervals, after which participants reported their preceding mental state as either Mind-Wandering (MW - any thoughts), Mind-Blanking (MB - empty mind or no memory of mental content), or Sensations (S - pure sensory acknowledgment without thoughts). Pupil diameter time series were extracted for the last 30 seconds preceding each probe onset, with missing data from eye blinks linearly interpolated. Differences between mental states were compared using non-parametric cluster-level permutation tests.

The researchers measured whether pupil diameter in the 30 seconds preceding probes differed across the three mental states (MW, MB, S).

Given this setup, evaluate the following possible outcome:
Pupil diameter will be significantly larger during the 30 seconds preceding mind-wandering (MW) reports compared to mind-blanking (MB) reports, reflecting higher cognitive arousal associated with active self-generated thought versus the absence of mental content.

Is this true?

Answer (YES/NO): NO